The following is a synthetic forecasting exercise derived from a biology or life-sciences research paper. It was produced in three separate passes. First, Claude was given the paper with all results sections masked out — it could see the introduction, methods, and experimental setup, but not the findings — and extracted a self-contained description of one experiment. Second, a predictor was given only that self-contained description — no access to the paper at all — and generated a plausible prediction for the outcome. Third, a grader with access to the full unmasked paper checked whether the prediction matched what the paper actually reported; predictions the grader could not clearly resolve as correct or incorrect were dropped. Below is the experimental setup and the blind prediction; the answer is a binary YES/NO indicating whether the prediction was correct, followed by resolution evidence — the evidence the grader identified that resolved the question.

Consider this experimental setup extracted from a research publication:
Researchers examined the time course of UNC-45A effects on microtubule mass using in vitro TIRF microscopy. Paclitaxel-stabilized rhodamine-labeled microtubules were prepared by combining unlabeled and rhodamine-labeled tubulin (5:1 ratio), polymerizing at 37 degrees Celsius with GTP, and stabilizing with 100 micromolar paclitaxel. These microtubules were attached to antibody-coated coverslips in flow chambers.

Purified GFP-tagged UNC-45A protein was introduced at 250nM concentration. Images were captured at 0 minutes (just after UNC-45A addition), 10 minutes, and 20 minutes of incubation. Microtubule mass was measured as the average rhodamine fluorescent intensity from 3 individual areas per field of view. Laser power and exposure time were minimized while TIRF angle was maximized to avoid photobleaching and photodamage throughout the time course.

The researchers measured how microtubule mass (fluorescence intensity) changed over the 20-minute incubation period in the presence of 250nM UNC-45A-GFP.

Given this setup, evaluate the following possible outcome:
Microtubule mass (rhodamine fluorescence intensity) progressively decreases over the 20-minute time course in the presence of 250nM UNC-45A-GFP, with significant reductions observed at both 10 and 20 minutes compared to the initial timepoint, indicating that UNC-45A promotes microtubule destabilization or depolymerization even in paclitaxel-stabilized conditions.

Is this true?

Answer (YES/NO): YES